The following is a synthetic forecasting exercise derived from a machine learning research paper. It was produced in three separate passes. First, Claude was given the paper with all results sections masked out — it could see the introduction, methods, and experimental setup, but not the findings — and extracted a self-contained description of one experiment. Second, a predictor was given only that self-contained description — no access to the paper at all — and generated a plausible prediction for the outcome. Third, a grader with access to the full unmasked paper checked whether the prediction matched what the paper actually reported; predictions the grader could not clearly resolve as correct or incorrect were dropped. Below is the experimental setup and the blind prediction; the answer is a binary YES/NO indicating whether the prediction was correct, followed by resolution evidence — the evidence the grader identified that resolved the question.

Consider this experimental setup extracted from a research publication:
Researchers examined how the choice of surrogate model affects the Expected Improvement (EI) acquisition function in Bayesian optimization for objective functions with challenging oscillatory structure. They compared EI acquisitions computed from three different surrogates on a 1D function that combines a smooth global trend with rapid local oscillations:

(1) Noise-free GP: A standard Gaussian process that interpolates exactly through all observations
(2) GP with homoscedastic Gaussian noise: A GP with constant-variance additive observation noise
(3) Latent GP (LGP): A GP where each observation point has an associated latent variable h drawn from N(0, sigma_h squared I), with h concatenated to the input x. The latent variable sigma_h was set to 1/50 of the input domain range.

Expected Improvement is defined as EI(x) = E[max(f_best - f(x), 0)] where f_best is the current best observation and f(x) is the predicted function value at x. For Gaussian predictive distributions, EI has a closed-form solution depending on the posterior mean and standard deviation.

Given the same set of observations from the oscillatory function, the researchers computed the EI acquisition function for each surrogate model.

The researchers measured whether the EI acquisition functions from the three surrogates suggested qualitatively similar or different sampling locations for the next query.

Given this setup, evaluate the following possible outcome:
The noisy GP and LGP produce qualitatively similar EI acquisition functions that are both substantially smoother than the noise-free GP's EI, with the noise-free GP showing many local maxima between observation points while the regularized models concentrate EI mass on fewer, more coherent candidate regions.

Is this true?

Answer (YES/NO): NO